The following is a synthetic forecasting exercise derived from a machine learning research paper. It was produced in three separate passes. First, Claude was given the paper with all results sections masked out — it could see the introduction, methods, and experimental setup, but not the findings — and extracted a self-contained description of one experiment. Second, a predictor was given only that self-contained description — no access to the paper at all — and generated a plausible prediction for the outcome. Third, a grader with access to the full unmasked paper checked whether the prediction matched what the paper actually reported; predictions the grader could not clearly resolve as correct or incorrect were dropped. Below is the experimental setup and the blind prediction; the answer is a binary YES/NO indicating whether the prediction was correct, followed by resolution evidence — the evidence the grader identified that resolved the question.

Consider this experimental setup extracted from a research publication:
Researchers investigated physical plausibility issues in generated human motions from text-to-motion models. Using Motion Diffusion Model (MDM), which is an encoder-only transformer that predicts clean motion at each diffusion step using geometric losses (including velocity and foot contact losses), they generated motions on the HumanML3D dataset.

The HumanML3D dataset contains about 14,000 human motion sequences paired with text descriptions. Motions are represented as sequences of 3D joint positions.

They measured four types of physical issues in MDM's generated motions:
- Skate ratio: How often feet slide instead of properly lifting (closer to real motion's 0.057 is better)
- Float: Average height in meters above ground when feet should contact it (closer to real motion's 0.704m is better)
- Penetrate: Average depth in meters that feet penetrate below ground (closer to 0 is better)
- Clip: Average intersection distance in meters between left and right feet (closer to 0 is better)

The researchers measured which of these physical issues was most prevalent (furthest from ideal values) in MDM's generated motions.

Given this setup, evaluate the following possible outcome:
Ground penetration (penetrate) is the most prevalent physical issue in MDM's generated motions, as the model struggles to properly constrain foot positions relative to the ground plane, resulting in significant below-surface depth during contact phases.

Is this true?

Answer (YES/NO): NO